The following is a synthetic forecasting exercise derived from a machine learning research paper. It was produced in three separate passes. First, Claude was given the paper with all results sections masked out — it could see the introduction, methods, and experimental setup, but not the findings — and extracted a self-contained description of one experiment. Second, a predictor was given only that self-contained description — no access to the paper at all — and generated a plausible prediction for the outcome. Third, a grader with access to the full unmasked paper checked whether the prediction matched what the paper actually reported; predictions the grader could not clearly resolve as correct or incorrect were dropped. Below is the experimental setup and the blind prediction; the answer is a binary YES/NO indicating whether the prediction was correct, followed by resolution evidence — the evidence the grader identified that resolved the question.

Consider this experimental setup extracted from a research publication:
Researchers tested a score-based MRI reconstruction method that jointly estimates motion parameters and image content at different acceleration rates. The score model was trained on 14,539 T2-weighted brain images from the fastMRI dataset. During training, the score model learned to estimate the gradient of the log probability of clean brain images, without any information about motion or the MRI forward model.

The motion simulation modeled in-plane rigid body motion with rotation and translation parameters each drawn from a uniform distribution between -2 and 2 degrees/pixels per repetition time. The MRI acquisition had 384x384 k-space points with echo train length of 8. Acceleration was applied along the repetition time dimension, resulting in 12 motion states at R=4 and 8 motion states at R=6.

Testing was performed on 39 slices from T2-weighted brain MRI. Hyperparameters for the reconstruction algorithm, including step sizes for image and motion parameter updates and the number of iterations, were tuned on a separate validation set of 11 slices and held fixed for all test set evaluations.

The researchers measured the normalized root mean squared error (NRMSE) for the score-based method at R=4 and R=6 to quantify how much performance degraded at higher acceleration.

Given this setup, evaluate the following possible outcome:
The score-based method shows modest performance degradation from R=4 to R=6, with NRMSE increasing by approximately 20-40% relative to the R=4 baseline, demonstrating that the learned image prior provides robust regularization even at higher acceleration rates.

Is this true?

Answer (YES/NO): NO